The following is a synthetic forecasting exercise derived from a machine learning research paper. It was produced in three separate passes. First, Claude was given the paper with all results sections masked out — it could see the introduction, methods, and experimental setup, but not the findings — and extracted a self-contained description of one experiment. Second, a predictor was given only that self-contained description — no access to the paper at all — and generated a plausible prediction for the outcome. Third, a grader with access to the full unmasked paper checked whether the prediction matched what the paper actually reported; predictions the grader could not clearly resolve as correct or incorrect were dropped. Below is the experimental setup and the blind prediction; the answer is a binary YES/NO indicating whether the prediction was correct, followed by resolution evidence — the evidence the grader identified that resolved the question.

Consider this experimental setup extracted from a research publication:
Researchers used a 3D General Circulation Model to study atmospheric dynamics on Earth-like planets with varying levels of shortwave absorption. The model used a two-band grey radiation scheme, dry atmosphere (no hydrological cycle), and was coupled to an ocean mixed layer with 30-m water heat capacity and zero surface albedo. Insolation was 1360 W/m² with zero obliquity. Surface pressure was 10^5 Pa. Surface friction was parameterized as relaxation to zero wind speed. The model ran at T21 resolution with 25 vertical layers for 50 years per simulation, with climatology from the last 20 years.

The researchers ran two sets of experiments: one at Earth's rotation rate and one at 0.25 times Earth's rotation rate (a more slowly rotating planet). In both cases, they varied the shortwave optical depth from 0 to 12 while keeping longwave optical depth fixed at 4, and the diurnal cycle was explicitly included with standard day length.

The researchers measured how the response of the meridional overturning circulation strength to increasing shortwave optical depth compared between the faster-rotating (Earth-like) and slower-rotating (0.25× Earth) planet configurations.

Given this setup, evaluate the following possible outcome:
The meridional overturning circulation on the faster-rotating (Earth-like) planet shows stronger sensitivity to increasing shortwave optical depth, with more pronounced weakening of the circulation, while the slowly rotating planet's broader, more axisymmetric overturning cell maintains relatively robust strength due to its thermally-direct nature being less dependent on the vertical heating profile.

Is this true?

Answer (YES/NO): NO